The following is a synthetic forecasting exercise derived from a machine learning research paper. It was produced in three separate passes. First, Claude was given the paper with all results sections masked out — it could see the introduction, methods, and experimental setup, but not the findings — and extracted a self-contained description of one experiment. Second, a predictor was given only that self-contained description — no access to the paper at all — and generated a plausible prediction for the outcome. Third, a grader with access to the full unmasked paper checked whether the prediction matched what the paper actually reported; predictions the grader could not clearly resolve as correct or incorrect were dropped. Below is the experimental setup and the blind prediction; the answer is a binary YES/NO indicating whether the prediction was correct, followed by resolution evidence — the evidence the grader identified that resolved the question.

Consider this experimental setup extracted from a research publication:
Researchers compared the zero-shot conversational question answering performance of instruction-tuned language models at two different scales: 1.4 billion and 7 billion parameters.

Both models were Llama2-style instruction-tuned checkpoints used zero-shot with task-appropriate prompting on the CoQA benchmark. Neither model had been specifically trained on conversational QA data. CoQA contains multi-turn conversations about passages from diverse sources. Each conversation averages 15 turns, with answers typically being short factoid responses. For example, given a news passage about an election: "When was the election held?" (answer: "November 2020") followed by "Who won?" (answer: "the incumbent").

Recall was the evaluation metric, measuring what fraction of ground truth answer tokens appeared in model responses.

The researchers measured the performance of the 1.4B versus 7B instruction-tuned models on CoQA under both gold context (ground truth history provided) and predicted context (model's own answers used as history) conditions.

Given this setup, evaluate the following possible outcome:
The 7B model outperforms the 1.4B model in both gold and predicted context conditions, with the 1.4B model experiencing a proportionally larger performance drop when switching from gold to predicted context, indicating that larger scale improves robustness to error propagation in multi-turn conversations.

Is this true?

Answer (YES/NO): YES